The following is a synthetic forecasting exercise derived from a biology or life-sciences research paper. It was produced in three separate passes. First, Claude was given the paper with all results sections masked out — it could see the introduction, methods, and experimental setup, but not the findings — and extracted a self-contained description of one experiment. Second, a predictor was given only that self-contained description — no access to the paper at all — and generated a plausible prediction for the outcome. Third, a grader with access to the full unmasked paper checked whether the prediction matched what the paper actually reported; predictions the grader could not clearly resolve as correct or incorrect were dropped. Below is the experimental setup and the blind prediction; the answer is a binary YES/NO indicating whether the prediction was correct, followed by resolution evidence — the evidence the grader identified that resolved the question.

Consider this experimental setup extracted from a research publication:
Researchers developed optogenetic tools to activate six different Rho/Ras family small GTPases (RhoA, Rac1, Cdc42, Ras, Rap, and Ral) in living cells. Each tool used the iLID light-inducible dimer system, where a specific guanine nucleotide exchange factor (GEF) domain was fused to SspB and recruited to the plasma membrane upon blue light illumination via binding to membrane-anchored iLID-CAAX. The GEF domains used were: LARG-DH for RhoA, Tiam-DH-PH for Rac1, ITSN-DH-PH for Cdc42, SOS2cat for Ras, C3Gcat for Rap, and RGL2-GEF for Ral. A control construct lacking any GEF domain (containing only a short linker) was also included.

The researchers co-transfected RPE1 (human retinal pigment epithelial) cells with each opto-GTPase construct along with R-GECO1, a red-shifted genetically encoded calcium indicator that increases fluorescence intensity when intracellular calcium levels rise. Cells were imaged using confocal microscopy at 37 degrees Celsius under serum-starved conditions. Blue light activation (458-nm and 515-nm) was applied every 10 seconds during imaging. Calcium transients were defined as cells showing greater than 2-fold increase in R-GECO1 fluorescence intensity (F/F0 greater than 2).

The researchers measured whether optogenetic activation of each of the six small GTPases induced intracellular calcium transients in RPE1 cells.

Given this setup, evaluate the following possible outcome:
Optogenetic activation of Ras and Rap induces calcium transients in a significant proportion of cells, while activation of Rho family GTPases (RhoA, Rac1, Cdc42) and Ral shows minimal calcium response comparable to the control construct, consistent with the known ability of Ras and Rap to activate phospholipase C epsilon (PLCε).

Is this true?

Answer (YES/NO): NO